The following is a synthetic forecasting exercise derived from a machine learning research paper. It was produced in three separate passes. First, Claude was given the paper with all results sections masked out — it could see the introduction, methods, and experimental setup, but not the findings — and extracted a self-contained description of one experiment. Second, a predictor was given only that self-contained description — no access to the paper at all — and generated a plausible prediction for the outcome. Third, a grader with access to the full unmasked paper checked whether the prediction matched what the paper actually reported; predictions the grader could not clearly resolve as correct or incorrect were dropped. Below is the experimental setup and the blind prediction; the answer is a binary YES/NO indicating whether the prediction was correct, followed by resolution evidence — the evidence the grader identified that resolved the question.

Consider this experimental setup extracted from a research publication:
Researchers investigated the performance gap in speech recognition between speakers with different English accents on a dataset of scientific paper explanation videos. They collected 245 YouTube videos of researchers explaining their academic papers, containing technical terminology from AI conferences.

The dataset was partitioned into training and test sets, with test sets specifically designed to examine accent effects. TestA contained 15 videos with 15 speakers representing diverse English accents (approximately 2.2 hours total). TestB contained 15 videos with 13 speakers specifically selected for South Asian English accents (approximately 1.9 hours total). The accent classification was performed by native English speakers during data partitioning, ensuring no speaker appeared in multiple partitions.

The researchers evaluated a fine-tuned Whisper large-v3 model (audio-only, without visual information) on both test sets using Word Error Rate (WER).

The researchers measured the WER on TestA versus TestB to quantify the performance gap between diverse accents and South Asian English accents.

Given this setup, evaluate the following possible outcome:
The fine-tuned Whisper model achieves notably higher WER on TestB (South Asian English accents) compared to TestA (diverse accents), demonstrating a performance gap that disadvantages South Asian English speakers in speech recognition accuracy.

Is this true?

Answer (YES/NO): YES